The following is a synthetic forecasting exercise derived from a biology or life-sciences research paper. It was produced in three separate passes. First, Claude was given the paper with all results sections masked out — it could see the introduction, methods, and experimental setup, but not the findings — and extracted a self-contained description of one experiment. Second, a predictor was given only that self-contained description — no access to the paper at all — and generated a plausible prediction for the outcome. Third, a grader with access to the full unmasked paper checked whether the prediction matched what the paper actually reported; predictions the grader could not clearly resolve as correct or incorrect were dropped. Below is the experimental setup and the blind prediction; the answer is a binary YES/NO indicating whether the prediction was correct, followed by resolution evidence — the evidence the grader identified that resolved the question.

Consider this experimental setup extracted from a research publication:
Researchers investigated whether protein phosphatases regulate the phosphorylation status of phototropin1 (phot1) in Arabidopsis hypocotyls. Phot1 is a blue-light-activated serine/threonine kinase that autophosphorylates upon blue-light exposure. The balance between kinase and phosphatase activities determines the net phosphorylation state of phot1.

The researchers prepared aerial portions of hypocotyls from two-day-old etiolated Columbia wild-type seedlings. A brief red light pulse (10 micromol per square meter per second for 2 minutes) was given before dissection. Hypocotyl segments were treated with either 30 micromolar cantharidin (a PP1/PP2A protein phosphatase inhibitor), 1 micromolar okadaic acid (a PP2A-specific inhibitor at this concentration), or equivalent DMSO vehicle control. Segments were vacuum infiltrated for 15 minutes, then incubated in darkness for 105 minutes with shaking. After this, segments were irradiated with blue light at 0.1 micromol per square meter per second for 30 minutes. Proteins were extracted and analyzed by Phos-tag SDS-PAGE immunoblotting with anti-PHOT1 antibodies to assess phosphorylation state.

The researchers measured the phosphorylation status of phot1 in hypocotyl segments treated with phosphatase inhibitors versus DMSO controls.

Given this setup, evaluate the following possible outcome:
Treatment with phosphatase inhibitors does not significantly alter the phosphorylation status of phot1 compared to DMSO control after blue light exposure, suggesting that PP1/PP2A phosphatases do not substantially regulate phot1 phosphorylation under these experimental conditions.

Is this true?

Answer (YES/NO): NO